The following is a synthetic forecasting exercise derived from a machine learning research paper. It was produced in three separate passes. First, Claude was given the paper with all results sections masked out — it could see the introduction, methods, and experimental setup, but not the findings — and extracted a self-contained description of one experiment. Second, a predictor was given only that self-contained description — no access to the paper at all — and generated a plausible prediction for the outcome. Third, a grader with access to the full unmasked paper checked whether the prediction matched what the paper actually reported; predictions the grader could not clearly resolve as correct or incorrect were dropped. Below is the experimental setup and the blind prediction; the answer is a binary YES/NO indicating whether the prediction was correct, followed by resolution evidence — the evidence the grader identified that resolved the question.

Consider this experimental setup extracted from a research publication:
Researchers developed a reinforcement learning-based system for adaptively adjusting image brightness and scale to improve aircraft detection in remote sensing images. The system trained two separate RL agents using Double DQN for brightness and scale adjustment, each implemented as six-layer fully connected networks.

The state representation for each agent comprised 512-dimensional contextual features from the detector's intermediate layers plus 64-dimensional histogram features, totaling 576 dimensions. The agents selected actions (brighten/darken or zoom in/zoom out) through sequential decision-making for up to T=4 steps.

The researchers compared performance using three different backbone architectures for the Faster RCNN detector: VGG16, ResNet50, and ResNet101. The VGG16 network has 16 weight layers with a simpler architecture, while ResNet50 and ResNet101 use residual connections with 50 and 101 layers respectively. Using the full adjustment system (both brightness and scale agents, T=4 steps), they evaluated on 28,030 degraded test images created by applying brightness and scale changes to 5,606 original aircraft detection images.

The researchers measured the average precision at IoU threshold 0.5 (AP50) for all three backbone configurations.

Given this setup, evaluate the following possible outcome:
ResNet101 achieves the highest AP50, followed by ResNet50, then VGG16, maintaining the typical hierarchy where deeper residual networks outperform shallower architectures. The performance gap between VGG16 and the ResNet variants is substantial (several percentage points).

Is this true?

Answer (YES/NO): NO